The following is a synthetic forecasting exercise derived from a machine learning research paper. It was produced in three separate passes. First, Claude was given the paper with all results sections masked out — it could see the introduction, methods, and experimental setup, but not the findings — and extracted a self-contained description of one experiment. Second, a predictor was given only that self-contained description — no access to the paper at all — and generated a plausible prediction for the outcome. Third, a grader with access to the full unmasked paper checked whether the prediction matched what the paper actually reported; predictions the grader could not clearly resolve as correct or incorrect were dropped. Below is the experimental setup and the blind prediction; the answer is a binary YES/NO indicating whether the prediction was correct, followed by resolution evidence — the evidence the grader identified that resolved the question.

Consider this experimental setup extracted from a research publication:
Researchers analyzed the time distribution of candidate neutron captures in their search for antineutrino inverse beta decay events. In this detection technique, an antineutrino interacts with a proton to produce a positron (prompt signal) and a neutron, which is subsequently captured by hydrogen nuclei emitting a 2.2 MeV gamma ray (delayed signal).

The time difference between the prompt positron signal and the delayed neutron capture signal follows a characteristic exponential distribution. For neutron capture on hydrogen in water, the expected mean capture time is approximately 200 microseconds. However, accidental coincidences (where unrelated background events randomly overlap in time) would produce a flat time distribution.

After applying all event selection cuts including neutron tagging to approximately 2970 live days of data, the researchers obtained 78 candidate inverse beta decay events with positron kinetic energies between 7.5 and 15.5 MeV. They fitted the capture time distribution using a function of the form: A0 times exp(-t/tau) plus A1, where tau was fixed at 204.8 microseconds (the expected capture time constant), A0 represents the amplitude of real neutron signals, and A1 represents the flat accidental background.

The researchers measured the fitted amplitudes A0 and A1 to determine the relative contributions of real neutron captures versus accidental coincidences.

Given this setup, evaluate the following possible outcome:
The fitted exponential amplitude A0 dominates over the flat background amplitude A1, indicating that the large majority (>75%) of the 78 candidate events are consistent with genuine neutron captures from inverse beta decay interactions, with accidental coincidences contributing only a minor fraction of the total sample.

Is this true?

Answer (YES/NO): NO